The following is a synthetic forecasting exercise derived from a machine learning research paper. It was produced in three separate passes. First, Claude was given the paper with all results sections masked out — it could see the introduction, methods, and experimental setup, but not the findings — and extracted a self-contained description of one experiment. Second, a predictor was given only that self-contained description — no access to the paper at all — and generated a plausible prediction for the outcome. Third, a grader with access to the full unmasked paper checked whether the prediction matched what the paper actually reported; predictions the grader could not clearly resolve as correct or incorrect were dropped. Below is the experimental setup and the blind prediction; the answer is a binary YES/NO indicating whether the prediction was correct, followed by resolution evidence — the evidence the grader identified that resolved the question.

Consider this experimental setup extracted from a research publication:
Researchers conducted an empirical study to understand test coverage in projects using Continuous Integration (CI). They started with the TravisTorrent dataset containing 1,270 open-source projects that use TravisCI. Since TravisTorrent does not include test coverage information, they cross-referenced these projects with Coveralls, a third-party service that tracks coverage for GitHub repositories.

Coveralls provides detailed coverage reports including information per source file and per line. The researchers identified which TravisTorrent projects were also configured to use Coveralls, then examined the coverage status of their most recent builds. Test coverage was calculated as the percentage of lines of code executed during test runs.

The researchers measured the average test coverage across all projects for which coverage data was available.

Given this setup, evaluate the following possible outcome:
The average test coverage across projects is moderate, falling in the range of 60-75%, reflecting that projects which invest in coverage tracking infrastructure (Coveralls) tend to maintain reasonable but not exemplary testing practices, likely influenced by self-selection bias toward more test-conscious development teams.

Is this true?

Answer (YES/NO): NO